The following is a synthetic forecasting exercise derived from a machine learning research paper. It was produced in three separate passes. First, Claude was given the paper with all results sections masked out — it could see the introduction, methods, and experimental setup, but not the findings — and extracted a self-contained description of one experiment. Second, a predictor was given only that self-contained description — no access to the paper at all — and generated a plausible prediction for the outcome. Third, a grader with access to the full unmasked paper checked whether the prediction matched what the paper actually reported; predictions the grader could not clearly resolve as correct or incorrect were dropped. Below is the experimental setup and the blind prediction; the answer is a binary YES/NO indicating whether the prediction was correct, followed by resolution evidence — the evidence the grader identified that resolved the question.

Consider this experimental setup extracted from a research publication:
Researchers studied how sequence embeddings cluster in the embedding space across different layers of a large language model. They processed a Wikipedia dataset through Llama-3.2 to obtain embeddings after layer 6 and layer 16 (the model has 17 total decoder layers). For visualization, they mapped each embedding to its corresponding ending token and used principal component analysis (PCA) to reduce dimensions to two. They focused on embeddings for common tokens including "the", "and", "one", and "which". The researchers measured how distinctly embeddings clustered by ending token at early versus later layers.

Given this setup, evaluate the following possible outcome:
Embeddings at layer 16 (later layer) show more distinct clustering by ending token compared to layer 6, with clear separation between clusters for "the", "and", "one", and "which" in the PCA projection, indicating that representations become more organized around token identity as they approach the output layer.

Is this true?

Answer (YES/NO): NO